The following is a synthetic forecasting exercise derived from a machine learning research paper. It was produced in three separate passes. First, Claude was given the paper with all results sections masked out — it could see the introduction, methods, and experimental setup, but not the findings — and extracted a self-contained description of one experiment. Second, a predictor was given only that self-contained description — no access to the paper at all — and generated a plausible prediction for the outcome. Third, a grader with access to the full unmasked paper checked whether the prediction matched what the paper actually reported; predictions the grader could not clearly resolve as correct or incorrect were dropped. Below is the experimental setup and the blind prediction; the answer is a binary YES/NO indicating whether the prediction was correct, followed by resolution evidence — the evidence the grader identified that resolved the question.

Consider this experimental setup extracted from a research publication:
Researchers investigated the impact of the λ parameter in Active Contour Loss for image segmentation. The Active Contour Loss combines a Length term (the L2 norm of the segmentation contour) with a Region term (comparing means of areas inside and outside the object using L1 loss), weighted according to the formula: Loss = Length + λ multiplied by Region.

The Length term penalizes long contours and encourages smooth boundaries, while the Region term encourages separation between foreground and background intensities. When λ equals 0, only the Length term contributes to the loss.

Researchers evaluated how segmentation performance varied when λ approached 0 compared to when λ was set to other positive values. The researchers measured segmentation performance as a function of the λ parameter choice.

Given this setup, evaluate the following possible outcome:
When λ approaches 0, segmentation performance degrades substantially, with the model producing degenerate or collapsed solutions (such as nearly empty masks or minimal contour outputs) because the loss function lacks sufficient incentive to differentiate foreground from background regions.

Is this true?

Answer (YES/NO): NO